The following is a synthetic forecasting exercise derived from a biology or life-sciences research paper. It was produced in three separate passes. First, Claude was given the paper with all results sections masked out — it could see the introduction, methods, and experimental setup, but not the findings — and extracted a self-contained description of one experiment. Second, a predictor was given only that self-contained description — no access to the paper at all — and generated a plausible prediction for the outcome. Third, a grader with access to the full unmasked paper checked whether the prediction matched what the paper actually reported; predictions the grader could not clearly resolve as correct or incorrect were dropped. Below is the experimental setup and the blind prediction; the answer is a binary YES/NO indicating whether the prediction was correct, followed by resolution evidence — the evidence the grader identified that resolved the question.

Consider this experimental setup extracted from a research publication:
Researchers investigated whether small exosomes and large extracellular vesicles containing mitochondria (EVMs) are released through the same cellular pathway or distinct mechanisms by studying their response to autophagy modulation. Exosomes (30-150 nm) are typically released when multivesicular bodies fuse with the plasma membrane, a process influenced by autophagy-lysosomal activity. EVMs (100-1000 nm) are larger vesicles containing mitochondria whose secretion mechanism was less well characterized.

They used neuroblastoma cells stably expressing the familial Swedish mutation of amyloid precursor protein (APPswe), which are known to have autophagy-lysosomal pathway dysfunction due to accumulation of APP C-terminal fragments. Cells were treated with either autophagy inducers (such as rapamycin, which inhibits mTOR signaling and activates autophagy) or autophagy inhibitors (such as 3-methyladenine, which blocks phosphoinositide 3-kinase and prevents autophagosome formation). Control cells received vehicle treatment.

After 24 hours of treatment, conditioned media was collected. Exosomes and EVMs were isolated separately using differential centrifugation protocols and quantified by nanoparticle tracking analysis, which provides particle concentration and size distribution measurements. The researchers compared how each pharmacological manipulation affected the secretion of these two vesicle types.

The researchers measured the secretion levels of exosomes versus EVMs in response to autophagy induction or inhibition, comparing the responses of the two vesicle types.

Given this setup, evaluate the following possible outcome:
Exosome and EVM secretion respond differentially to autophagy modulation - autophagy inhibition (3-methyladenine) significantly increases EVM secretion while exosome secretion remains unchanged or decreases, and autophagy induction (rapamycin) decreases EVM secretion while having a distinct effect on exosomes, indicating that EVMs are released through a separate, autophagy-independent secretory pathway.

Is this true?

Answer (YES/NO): NO